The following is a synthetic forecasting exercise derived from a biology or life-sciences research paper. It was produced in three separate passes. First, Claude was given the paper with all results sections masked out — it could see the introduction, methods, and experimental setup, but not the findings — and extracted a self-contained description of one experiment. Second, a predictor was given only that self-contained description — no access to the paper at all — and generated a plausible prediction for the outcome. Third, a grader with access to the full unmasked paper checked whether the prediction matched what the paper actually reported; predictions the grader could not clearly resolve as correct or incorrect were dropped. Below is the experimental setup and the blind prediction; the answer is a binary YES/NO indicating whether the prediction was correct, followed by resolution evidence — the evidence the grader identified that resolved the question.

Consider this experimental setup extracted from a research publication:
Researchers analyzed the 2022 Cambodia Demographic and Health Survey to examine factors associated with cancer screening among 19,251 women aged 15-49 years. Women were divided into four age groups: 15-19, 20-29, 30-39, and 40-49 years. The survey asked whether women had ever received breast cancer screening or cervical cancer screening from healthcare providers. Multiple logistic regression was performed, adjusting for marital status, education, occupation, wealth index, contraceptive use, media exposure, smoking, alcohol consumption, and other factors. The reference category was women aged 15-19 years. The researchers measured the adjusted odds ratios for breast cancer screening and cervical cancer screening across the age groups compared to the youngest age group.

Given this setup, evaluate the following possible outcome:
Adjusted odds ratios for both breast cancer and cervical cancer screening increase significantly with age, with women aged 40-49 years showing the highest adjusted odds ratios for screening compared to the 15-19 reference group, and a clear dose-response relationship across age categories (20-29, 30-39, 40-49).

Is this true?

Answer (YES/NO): YES